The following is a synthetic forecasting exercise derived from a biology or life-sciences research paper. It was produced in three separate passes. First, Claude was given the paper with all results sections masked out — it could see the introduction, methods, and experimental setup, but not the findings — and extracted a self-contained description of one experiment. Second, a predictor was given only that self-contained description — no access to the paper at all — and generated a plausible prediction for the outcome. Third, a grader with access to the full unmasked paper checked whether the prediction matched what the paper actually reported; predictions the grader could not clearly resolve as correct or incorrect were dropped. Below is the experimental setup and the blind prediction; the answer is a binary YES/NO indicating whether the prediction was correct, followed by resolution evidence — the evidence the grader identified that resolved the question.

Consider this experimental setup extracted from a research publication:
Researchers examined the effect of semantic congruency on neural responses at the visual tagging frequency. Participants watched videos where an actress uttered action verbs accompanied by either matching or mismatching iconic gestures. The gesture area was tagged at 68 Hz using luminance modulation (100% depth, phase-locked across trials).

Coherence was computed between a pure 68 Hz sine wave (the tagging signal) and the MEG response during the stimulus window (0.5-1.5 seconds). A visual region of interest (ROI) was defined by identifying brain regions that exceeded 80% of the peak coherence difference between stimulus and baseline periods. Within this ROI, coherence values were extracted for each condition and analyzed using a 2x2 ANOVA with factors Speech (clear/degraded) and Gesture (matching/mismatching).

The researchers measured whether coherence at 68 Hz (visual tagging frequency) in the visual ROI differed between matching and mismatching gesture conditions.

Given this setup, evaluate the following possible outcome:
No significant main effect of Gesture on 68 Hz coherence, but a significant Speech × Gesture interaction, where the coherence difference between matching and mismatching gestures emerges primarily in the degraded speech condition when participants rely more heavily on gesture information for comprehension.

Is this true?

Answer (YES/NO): NO